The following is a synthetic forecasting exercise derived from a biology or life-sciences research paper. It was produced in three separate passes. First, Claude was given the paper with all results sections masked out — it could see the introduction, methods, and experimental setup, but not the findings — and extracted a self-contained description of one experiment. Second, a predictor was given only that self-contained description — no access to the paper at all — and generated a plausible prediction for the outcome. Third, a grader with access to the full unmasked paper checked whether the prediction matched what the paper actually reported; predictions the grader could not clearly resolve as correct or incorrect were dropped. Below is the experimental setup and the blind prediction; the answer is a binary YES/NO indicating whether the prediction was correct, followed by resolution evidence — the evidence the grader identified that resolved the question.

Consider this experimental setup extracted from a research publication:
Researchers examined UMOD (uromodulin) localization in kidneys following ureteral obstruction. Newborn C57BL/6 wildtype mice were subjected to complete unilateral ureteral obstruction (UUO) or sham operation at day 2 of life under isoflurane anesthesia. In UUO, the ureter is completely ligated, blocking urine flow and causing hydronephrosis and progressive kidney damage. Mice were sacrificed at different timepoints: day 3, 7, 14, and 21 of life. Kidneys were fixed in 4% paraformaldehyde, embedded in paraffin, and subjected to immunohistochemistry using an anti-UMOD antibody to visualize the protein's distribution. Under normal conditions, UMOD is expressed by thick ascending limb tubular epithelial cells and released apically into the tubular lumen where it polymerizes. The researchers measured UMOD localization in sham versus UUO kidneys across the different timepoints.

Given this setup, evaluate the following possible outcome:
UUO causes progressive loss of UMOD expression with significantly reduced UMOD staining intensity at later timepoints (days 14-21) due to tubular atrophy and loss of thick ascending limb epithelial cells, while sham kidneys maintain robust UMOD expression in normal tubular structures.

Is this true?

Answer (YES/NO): NO